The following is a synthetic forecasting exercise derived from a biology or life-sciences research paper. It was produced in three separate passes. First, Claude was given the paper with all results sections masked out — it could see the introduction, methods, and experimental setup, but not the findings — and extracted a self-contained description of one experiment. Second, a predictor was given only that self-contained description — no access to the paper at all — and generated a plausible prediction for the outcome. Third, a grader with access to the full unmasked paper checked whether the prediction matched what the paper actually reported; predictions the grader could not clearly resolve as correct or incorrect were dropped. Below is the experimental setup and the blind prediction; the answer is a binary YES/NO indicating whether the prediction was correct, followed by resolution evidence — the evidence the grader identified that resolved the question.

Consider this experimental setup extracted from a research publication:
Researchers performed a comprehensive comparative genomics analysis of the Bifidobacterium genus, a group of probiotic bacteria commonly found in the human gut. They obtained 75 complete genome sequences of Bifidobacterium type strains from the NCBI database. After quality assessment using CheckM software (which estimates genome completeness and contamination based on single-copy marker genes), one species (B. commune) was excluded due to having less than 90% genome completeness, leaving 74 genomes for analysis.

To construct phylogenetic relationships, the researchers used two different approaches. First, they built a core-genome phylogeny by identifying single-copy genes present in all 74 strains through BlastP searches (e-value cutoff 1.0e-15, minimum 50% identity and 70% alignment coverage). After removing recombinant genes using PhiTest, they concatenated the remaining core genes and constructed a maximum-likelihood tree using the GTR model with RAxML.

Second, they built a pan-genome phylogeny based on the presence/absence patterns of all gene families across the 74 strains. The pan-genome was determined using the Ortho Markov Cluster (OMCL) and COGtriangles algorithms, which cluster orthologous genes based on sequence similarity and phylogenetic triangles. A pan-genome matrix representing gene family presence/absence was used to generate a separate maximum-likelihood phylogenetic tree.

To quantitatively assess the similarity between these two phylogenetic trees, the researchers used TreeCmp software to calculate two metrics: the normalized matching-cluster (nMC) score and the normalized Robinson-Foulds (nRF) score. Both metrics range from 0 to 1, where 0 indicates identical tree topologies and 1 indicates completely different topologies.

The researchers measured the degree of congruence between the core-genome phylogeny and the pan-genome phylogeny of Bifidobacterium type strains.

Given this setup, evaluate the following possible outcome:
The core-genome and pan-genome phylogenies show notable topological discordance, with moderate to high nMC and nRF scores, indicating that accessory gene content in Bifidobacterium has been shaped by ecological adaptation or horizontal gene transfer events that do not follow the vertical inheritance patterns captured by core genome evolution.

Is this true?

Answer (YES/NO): YES